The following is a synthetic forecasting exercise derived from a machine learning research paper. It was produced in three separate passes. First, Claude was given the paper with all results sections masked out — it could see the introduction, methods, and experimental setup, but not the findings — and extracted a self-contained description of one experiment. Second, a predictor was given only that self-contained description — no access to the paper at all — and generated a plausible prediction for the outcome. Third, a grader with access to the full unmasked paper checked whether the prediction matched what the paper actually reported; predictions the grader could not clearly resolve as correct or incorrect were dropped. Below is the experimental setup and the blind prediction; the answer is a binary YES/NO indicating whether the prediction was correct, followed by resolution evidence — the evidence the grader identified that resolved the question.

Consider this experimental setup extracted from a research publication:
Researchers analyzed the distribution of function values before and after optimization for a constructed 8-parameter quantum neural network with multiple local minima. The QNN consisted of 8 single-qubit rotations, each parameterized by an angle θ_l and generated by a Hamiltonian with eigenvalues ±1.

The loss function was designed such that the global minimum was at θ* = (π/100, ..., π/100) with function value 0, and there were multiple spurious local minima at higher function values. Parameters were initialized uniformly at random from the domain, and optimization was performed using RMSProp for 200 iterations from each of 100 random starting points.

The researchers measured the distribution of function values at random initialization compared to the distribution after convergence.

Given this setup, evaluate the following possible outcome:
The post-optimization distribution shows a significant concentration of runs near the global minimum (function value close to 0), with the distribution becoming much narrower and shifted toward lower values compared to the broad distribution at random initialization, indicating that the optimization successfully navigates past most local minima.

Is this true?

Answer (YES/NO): NO